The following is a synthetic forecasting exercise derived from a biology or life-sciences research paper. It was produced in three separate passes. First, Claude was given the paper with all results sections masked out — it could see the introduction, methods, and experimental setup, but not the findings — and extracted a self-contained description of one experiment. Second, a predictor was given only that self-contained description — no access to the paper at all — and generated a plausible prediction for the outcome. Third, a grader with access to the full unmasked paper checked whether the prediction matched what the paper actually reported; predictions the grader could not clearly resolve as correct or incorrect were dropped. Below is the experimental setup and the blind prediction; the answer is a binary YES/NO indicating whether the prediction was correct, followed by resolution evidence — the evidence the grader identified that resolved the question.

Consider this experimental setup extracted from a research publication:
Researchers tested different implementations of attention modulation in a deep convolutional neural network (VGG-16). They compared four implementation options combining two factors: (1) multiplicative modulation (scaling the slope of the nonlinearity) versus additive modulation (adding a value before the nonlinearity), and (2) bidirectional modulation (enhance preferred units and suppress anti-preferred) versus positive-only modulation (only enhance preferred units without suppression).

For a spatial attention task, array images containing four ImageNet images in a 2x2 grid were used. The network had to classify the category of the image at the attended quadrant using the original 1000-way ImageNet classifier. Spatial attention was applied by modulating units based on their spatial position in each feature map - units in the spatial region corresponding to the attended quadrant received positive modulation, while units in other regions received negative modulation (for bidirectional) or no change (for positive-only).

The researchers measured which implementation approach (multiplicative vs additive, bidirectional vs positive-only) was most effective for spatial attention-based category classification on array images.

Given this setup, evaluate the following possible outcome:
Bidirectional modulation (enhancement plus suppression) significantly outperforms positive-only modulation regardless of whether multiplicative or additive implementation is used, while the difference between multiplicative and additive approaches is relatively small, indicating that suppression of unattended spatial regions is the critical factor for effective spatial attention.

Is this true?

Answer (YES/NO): NO